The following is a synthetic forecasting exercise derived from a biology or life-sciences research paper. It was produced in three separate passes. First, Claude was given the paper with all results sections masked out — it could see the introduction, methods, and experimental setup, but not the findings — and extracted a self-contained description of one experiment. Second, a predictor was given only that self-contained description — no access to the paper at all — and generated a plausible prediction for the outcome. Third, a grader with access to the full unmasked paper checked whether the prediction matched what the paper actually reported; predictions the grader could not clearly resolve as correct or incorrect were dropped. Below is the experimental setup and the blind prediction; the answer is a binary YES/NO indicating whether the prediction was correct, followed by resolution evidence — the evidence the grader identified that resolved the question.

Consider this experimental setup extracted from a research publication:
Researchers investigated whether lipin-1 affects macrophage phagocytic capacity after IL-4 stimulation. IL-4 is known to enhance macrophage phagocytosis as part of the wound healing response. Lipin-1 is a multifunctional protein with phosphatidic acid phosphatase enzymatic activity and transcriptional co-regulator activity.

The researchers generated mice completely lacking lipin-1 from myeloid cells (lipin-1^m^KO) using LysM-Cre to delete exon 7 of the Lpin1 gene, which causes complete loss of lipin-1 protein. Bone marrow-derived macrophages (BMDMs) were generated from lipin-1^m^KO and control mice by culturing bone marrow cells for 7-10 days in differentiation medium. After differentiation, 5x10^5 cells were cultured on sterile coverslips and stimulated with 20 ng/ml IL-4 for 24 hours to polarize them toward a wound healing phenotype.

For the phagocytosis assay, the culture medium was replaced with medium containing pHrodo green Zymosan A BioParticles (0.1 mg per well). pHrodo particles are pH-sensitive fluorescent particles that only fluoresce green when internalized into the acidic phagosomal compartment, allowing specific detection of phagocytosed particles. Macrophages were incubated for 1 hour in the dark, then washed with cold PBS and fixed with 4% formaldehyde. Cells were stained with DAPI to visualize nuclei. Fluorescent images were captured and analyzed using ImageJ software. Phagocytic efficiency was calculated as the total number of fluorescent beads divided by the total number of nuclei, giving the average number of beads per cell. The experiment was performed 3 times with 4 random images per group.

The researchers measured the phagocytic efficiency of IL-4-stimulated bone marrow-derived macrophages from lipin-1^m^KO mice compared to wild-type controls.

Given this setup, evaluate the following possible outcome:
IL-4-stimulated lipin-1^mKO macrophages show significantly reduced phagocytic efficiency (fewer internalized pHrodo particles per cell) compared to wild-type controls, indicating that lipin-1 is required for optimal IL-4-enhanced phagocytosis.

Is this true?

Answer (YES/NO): YES